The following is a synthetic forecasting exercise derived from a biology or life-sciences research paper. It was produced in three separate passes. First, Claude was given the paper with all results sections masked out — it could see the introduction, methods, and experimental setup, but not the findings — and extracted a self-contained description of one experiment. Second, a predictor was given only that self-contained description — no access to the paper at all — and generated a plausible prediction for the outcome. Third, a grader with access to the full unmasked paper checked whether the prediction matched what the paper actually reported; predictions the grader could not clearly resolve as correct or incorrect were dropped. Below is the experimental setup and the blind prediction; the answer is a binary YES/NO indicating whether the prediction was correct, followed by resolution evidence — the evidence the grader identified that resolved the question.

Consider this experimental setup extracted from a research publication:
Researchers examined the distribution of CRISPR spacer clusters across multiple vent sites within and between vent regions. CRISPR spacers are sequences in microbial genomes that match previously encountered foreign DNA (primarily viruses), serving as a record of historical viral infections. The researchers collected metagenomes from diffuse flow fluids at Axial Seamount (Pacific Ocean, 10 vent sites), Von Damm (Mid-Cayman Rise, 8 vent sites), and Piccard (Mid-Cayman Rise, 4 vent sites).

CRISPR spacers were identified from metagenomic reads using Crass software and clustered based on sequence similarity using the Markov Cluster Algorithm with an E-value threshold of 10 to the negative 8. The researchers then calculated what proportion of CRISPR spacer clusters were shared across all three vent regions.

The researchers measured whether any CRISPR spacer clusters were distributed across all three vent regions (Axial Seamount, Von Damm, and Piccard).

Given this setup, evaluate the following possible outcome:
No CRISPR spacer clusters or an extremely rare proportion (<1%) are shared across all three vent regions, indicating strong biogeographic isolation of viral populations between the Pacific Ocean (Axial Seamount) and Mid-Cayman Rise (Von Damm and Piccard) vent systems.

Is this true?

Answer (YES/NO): YES